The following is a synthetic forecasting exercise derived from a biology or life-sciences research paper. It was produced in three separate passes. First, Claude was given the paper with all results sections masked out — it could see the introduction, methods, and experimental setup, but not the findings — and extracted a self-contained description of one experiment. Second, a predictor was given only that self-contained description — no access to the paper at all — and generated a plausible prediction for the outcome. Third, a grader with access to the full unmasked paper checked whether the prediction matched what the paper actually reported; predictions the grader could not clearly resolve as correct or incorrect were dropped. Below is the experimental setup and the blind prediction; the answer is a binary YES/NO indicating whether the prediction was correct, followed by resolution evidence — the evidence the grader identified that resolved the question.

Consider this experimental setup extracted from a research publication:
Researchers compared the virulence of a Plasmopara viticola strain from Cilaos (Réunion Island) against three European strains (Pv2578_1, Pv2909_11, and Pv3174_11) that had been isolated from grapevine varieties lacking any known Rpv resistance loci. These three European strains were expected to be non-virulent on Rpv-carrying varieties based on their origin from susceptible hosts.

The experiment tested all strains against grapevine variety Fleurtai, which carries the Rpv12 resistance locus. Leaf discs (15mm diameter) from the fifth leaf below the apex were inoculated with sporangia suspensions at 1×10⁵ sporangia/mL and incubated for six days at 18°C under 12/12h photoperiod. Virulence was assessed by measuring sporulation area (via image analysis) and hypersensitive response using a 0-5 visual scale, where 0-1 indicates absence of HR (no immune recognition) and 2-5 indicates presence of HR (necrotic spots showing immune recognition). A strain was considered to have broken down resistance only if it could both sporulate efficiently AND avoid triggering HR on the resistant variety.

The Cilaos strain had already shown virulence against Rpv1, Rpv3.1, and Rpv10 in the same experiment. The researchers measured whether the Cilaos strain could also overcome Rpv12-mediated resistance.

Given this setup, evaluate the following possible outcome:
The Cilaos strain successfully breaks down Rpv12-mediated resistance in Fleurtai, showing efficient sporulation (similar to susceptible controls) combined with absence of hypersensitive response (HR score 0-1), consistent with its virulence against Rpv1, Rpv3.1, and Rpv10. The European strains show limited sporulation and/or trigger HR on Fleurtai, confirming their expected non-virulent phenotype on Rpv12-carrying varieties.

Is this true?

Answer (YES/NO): NO